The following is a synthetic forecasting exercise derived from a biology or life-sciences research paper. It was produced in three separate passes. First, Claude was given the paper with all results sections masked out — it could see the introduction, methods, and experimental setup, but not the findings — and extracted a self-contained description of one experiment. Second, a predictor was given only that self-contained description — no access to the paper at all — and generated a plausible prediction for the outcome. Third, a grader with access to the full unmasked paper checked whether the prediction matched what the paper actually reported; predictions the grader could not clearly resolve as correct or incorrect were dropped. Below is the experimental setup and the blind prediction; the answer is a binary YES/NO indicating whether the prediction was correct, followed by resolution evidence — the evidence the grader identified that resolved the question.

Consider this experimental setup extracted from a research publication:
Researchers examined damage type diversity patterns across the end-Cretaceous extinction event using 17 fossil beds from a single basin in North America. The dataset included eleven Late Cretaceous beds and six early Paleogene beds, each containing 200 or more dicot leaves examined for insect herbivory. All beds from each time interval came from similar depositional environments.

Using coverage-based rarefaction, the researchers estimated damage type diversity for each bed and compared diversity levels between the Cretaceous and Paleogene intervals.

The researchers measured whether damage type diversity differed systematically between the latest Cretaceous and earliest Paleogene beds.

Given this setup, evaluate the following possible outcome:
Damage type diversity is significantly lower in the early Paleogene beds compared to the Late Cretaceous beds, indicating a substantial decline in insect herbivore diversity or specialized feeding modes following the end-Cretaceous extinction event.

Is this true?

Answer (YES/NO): YES